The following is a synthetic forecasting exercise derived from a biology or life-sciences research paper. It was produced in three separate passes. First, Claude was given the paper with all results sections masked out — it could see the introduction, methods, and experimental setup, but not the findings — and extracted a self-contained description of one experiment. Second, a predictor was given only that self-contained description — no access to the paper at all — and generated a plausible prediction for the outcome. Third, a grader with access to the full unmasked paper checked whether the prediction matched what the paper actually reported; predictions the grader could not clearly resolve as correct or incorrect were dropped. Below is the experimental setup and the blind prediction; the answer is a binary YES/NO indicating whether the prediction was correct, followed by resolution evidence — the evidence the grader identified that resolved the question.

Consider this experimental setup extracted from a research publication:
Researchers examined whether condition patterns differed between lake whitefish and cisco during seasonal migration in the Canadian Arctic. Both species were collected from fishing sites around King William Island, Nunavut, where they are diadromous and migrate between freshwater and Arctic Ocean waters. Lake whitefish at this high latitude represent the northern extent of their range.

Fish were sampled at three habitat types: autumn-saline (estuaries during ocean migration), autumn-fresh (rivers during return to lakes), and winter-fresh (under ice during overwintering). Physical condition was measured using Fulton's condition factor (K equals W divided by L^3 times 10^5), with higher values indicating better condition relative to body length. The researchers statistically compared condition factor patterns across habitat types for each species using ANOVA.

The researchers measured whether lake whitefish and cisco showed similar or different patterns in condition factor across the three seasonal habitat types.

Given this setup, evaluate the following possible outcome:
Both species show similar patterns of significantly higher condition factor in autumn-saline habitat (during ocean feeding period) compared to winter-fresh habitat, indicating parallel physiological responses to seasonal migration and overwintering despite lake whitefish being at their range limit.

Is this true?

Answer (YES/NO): NO